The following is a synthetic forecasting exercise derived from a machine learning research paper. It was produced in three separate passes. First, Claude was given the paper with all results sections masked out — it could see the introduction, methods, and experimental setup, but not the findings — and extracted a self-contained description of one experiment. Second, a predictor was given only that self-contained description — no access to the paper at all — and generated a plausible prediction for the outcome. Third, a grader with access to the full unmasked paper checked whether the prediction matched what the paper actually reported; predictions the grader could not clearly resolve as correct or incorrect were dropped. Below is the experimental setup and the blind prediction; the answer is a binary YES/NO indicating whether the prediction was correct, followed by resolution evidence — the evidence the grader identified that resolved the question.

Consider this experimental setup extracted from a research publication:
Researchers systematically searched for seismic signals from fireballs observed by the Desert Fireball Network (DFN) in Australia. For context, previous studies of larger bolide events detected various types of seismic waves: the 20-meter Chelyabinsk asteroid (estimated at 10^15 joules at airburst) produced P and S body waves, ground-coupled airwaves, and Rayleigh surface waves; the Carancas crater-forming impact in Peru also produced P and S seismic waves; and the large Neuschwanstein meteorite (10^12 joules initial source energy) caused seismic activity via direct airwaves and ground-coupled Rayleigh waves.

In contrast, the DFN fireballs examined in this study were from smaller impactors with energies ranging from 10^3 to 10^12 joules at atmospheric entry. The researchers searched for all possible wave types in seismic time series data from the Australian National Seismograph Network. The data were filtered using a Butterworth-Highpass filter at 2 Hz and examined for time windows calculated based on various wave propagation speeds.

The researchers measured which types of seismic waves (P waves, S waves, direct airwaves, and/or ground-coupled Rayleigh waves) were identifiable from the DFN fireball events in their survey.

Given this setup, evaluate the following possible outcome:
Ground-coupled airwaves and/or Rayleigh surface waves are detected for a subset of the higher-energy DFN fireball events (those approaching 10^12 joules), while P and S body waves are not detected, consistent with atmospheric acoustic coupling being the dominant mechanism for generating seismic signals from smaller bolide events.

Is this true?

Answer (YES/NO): NO